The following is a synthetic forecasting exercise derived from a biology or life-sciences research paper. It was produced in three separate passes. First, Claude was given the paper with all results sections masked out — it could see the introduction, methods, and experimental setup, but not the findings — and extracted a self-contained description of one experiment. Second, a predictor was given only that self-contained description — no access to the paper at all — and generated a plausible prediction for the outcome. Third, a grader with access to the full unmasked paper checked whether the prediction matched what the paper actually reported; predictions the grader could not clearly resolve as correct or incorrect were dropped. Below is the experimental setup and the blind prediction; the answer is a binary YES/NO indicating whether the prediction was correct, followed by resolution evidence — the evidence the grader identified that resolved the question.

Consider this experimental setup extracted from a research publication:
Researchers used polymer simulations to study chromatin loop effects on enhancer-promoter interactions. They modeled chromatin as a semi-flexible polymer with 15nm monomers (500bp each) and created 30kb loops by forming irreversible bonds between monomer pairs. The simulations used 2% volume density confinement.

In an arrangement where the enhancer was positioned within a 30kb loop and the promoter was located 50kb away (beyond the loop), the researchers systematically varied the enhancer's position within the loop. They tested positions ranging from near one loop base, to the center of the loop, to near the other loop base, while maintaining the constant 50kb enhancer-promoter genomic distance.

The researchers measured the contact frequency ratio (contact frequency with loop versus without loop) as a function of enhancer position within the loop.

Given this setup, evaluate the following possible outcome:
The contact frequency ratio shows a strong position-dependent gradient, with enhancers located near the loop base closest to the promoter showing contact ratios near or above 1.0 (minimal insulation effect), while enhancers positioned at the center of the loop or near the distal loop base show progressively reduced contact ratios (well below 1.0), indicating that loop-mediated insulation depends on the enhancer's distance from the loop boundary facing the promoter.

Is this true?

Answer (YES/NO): NO